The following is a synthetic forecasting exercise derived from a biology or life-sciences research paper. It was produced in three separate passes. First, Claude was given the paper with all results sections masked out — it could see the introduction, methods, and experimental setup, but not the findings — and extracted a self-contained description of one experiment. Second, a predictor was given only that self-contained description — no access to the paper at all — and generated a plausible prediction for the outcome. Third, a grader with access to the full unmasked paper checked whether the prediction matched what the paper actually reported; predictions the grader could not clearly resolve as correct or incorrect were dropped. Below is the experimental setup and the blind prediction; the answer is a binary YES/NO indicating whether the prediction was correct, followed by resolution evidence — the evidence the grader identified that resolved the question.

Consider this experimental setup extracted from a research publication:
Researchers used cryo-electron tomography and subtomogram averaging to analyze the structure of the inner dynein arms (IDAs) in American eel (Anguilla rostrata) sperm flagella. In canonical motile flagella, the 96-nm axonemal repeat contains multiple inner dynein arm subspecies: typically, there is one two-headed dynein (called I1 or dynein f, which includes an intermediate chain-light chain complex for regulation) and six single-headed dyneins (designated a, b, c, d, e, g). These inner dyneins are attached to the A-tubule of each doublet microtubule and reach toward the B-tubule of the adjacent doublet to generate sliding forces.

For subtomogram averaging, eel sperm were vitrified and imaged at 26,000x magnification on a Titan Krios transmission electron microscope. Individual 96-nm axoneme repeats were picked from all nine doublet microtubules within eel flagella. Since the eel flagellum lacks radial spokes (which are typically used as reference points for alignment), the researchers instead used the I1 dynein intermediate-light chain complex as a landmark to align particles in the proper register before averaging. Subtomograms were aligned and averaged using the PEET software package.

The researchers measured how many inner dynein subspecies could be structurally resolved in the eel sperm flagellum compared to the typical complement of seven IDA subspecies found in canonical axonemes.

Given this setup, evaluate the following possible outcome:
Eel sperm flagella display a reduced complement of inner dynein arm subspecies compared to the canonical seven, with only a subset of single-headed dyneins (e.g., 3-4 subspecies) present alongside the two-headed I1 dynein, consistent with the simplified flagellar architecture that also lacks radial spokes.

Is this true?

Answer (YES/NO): NO